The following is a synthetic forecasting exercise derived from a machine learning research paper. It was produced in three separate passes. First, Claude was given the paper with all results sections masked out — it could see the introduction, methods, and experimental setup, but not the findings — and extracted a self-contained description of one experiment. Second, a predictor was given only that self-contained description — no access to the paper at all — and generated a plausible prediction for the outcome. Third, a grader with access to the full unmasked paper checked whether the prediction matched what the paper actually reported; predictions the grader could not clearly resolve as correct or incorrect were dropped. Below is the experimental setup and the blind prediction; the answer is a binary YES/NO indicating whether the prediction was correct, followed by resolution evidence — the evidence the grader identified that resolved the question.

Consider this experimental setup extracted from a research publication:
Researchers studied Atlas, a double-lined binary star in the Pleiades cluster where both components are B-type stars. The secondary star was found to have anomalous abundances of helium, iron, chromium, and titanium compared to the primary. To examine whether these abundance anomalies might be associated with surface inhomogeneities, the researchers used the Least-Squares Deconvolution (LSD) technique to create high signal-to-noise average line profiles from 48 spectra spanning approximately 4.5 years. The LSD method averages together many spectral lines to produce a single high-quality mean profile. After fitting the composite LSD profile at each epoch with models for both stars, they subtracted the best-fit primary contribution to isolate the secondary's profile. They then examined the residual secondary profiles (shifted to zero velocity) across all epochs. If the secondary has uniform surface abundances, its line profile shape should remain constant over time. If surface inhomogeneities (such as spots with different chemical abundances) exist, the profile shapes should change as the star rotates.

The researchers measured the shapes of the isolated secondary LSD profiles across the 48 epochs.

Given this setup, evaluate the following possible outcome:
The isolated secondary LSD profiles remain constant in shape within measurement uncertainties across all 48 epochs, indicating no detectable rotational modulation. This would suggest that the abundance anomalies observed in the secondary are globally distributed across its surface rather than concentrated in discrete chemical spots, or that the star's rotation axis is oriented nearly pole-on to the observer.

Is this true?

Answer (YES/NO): NO